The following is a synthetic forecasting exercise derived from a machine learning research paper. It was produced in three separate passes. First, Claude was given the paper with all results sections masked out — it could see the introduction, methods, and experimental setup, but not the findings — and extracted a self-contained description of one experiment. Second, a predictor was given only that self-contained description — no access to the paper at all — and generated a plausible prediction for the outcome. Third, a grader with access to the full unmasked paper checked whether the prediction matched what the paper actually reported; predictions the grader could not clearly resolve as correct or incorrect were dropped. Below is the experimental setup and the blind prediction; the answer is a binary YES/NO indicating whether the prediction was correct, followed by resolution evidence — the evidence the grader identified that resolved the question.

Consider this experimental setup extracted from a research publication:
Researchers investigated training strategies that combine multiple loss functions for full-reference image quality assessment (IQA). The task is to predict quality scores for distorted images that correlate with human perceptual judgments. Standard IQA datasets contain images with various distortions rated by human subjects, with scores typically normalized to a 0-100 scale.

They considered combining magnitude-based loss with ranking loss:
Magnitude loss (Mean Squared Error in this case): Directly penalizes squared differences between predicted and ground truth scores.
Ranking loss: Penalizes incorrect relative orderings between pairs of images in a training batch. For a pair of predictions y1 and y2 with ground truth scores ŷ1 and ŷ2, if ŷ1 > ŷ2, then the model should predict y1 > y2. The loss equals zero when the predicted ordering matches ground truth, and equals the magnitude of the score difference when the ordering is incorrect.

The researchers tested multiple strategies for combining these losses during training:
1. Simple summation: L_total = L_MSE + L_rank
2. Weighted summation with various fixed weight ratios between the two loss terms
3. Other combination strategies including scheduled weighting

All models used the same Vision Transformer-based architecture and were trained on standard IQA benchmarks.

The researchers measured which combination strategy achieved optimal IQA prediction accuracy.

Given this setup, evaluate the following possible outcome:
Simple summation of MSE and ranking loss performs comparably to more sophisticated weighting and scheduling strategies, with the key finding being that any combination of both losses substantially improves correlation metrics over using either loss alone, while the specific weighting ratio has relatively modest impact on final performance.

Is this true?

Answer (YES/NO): NO